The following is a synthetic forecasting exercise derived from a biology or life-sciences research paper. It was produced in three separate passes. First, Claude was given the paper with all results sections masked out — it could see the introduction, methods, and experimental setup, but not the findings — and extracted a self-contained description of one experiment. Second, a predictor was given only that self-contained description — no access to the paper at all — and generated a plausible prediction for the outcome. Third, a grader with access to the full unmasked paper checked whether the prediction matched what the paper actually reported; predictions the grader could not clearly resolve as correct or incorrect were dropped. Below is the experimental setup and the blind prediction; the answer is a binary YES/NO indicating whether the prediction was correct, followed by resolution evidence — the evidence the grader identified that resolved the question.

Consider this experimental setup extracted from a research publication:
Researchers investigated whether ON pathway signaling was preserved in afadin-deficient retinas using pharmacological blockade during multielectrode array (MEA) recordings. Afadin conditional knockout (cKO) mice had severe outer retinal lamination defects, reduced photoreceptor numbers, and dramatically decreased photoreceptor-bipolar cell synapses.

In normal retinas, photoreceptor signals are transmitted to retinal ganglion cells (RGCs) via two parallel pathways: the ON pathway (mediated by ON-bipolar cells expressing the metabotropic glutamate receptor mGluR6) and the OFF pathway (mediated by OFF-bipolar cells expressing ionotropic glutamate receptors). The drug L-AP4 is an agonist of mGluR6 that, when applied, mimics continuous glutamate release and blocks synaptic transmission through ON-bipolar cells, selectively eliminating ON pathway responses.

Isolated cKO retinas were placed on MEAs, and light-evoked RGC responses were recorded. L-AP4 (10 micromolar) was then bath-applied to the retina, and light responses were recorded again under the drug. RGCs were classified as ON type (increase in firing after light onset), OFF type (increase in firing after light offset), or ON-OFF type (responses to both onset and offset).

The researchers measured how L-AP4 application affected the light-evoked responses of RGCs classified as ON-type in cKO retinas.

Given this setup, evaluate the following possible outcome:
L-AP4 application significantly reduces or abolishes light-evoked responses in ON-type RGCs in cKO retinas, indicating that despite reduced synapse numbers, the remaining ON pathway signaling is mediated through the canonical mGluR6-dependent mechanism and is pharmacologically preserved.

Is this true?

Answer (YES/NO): YES